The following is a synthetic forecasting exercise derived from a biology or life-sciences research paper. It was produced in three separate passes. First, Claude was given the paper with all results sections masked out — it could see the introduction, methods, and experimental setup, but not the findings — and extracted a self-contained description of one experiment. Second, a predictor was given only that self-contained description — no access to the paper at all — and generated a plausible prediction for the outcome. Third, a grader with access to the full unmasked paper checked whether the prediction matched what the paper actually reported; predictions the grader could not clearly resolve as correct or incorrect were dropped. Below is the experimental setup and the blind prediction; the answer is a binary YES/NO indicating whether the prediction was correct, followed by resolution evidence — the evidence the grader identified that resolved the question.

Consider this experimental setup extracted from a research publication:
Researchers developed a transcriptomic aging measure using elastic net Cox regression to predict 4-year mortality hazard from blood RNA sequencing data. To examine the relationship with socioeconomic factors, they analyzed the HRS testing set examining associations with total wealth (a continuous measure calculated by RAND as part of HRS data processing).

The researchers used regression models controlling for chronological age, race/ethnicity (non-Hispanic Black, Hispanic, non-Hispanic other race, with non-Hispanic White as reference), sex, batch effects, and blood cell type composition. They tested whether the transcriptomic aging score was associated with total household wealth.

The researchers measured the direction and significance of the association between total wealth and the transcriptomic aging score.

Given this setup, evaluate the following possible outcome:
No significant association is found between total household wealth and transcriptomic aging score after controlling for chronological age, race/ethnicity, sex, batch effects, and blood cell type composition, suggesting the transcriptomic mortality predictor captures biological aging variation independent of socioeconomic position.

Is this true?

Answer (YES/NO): NO